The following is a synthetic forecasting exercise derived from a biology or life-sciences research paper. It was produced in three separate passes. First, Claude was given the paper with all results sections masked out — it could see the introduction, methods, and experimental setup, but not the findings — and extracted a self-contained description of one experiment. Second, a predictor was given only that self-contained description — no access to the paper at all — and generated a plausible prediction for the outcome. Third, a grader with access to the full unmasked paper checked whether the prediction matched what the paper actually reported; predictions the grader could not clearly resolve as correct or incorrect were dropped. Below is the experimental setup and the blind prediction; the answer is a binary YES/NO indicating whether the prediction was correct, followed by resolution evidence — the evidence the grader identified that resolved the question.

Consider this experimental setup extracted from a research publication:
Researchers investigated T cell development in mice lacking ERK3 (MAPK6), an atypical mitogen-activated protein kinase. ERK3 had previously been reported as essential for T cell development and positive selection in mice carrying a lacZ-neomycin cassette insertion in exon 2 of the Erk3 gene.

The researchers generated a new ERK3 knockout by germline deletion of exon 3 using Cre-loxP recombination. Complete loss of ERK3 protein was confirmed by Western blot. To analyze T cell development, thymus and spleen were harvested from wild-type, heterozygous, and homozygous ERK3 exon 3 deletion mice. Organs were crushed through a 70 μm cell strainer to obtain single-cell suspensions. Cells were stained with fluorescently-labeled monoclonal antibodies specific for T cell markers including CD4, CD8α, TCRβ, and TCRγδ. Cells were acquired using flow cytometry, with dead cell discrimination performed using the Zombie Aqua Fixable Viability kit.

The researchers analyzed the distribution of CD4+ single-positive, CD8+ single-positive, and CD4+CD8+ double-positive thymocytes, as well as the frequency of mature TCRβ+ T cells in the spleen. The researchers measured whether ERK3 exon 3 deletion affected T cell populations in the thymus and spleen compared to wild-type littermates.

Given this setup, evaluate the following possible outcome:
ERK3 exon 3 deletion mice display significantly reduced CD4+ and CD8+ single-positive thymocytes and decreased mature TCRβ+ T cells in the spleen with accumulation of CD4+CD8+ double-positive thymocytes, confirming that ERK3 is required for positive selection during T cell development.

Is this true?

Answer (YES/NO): NO